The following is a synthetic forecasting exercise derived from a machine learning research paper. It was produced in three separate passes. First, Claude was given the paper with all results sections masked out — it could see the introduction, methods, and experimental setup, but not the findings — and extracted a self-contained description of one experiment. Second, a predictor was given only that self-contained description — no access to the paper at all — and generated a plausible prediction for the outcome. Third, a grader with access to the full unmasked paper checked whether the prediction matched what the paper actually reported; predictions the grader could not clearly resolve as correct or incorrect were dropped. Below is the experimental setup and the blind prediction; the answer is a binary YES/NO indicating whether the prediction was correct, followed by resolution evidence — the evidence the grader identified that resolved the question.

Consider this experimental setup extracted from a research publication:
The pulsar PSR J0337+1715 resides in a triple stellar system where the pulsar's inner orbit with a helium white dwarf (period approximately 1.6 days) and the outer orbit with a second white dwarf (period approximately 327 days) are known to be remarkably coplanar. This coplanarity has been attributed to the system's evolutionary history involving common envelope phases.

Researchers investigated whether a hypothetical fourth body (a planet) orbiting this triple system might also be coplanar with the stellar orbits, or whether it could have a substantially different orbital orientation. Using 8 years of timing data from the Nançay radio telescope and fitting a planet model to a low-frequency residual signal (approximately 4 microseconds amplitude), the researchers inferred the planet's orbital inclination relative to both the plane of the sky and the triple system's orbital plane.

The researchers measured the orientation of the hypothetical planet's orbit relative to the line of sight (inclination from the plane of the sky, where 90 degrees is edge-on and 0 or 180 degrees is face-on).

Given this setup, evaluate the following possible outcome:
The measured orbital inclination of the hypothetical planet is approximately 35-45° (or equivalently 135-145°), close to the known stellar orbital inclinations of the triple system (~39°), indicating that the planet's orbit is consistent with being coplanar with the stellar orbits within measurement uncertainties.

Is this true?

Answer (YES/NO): NO